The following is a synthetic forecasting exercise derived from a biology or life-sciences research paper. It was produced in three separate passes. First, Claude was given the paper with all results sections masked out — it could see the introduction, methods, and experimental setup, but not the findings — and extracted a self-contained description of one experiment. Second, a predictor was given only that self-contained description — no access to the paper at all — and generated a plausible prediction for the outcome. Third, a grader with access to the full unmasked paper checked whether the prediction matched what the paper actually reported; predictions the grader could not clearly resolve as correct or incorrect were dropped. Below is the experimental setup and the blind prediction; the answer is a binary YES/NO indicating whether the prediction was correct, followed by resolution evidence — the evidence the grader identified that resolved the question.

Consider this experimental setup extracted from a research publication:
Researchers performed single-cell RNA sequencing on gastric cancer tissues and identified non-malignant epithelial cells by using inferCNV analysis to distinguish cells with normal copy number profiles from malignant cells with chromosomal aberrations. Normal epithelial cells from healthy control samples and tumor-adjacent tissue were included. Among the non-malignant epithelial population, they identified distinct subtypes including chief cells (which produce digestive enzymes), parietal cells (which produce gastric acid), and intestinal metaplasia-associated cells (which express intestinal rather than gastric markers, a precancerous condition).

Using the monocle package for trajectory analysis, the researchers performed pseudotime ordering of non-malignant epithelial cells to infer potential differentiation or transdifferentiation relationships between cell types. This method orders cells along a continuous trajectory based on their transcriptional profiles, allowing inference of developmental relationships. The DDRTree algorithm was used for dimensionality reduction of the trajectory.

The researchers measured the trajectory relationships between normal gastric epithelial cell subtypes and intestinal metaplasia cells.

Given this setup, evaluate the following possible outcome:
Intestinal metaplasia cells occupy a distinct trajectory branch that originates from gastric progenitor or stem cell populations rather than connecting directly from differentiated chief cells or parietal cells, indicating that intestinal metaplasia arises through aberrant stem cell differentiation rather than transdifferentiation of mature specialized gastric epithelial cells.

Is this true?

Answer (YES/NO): NO